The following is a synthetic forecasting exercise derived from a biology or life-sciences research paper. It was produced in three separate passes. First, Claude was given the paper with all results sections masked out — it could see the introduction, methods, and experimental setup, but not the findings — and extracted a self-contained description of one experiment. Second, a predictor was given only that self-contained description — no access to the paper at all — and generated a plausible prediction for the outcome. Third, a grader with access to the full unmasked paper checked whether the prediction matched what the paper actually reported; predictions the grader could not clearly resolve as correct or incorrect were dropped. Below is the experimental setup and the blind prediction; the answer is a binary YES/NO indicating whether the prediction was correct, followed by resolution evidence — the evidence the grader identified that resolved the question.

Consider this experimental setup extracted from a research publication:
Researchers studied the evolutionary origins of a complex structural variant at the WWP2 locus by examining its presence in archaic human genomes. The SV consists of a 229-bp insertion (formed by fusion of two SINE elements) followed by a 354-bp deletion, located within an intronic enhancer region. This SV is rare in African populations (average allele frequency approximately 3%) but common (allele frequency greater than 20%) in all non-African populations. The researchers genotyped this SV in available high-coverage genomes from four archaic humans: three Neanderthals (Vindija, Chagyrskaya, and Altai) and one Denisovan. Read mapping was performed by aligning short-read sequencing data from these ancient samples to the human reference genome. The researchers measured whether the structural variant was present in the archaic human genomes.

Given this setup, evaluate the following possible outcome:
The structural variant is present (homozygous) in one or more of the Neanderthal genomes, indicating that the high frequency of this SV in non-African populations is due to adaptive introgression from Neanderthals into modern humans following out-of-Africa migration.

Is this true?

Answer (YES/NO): NO